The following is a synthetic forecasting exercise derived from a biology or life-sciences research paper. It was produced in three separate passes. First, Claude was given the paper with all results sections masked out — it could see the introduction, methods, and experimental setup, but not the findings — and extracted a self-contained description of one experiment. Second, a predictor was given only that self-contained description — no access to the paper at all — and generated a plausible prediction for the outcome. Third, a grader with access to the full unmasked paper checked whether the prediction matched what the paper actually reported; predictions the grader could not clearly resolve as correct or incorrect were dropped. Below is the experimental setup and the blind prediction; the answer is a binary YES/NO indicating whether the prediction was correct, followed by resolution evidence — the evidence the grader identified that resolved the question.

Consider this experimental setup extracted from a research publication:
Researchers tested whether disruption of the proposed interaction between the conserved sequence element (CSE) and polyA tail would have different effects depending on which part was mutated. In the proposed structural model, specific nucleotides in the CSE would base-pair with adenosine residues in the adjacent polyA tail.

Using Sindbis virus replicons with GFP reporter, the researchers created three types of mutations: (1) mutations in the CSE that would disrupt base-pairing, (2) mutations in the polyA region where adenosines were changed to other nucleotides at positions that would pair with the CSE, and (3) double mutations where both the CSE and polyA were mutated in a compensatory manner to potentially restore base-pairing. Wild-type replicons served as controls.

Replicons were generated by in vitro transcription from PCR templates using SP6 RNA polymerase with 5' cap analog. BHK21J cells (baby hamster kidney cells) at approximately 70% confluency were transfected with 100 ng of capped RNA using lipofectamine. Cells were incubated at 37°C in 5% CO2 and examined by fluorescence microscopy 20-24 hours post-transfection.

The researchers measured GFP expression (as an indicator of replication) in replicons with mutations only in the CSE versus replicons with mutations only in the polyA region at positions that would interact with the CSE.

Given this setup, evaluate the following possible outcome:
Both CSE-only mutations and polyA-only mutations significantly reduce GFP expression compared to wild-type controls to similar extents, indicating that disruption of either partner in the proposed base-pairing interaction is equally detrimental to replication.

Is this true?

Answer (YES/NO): NO